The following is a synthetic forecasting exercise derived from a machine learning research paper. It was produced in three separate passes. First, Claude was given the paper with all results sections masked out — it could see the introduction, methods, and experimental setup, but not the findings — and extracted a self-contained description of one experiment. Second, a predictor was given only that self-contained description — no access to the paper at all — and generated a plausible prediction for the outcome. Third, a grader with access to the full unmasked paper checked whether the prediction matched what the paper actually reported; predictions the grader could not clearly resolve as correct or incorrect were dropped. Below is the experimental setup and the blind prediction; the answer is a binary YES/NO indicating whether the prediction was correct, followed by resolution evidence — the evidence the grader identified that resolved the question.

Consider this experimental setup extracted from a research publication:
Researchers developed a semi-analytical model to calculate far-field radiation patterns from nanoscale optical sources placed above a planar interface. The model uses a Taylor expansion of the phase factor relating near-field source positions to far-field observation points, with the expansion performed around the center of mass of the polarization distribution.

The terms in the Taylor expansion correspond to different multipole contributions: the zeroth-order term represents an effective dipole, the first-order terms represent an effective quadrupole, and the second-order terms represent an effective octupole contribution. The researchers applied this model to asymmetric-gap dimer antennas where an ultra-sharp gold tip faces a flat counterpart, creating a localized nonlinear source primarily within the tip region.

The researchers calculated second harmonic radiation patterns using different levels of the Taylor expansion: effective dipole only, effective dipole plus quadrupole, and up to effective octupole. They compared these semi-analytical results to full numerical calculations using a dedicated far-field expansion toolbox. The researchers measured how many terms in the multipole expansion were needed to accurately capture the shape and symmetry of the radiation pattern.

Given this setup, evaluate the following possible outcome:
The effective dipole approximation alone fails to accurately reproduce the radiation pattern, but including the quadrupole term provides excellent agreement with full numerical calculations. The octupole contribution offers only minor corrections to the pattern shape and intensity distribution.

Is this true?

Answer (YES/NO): NO